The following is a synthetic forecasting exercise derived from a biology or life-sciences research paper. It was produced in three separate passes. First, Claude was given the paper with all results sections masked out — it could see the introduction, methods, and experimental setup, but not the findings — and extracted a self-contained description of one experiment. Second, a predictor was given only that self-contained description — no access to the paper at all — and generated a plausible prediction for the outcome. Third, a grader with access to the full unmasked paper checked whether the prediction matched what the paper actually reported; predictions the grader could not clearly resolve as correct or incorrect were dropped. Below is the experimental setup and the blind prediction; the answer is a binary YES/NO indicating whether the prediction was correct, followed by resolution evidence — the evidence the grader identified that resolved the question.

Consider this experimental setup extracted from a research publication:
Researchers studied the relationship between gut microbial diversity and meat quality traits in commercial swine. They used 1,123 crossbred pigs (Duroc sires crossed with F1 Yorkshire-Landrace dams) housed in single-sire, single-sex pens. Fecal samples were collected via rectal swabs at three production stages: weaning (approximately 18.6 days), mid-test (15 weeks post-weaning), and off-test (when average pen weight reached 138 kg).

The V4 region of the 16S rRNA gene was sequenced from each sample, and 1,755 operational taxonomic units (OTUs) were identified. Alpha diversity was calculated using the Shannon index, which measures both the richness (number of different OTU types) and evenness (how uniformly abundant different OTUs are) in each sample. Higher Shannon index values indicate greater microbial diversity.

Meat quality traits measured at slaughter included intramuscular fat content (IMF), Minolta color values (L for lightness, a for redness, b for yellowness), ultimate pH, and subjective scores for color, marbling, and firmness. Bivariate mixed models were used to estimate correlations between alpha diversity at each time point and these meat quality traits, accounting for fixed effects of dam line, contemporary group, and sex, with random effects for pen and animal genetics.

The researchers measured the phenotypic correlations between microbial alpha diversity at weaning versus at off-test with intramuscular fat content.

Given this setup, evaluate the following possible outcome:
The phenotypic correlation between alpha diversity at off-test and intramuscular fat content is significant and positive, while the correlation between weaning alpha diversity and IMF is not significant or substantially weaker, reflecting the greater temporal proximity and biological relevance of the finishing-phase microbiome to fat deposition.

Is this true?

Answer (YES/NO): NO